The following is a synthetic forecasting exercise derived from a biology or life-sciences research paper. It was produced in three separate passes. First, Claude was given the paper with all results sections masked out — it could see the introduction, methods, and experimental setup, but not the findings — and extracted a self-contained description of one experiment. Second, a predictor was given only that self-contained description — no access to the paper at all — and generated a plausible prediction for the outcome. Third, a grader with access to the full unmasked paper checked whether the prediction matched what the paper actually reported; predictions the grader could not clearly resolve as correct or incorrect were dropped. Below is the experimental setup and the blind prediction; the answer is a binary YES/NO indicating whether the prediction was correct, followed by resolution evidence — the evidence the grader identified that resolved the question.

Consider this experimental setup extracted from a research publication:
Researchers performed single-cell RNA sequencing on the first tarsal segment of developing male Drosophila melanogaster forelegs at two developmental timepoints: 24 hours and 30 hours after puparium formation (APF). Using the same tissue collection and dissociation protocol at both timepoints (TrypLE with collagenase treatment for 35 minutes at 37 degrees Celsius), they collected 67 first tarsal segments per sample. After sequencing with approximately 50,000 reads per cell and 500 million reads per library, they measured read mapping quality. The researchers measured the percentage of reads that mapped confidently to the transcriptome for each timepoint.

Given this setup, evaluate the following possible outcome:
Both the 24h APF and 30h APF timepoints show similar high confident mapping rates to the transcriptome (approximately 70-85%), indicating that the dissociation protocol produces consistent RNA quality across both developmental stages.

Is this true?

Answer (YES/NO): NO